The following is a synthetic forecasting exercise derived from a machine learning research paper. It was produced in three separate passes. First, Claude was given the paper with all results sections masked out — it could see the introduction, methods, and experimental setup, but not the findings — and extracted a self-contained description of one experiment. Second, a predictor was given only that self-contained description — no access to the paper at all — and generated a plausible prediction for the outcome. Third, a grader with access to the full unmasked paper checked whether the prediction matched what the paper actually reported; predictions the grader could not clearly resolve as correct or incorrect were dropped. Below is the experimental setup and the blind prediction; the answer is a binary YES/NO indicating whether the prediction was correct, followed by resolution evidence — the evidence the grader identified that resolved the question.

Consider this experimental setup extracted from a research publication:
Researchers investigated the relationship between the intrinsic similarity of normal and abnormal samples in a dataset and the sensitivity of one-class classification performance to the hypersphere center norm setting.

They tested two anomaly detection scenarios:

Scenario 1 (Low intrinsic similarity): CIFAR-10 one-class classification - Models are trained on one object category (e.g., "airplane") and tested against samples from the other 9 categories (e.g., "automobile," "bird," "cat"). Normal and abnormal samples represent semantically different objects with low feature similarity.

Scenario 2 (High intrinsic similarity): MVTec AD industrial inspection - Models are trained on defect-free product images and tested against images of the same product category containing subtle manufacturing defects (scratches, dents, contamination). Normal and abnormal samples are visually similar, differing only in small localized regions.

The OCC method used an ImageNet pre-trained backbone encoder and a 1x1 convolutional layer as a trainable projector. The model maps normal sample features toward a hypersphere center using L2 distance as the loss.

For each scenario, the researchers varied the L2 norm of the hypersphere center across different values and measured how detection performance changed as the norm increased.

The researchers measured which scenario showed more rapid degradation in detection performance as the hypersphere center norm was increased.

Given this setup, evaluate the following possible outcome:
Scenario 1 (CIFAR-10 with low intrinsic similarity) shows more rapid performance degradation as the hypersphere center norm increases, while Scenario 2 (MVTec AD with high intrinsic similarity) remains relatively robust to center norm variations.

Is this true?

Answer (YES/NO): NO